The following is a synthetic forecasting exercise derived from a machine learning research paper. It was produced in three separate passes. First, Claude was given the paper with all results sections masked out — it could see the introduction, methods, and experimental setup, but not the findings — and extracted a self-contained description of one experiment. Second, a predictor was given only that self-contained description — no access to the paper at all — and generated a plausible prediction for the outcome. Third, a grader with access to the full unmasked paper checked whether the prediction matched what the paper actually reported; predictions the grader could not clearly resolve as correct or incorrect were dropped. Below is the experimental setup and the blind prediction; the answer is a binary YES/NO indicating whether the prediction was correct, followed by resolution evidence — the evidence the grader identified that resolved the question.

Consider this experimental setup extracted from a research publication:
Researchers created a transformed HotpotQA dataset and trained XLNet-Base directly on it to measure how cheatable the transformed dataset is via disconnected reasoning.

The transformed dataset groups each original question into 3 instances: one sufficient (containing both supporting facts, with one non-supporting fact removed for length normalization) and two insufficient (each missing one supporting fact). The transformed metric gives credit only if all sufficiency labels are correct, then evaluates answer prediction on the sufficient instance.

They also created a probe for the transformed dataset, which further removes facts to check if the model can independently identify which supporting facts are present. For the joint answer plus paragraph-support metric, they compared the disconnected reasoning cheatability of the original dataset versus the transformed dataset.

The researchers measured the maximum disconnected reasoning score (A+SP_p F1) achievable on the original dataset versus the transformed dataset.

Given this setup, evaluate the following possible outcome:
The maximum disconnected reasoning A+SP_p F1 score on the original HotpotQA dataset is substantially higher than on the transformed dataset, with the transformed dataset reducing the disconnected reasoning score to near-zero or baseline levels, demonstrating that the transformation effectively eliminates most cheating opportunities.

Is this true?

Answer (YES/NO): NO